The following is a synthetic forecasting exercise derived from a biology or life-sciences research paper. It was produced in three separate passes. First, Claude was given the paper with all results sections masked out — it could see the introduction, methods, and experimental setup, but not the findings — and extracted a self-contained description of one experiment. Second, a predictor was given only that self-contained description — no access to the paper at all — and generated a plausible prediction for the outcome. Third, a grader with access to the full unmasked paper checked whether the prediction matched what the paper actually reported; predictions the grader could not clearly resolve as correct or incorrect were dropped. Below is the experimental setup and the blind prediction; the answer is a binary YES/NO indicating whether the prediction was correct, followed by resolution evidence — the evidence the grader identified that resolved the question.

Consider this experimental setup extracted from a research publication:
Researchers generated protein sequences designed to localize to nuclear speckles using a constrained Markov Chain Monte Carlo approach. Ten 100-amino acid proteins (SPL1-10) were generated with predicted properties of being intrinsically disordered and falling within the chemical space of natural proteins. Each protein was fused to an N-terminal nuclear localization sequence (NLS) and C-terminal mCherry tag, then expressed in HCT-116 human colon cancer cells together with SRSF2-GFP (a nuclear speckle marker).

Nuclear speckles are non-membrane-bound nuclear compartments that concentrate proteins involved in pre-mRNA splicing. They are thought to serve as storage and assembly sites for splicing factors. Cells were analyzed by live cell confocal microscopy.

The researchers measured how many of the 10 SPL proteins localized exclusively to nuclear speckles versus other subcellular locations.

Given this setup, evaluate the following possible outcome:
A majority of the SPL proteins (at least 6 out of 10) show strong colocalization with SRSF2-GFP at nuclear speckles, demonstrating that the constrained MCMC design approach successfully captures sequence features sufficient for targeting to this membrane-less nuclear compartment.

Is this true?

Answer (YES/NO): YES